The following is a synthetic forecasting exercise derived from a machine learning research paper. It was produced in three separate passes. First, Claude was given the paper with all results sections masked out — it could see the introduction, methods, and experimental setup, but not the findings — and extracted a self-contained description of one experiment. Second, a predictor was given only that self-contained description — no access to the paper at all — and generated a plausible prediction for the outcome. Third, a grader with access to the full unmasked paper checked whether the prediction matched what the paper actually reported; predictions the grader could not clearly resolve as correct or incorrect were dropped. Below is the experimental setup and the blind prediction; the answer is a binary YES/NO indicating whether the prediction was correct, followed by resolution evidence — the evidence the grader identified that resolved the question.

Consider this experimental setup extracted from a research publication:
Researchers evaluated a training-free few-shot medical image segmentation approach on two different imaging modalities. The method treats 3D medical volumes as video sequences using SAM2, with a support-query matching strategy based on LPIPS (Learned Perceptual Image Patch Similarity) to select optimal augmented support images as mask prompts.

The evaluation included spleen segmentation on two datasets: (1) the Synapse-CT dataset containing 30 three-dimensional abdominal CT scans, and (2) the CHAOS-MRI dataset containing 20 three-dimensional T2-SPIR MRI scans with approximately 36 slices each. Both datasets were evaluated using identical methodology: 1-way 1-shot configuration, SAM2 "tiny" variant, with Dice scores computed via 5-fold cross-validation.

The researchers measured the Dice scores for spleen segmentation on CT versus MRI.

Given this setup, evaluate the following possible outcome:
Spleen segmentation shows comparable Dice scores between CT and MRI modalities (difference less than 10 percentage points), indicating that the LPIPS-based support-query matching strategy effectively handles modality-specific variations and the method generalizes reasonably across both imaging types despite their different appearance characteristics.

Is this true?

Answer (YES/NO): YES